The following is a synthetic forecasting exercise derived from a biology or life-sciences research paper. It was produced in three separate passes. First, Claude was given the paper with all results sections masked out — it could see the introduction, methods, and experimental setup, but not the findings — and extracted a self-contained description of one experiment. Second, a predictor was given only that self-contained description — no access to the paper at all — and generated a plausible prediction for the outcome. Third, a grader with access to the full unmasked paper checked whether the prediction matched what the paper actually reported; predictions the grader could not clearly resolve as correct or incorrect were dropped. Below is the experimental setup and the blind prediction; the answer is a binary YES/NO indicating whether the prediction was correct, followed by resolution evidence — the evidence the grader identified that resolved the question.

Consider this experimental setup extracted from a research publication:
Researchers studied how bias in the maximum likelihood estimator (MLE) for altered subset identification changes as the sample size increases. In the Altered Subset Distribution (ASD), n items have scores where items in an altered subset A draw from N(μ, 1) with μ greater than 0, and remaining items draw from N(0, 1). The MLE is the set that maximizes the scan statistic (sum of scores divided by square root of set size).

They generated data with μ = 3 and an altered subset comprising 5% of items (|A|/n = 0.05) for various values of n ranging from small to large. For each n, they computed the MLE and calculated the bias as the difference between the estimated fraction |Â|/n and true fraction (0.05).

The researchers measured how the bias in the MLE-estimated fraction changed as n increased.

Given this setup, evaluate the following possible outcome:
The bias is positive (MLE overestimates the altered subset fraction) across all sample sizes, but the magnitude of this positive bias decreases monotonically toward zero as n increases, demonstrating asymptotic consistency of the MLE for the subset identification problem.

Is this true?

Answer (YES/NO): NO